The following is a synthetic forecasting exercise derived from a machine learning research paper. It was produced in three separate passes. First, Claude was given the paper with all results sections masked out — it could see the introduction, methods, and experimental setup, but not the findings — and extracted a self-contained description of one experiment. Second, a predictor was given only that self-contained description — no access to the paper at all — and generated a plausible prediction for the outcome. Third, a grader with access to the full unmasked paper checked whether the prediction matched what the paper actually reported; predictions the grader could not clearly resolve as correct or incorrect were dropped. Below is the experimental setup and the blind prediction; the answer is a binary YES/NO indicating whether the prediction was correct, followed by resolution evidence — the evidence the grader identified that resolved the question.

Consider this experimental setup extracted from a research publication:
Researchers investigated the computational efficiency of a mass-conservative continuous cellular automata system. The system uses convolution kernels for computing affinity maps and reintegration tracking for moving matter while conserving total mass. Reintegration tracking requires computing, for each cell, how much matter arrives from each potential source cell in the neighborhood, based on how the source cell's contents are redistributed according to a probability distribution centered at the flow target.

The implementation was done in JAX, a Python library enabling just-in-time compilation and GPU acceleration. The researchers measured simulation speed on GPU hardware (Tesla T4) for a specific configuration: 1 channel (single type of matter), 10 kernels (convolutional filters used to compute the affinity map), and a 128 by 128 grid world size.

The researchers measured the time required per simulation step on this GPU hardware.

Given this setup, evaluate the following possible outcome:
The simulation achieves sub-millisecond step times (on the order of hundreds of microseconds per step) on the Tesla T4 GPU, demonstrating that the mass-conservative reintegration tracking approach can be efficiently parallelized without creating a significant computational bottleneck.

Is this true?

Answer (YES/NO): YES